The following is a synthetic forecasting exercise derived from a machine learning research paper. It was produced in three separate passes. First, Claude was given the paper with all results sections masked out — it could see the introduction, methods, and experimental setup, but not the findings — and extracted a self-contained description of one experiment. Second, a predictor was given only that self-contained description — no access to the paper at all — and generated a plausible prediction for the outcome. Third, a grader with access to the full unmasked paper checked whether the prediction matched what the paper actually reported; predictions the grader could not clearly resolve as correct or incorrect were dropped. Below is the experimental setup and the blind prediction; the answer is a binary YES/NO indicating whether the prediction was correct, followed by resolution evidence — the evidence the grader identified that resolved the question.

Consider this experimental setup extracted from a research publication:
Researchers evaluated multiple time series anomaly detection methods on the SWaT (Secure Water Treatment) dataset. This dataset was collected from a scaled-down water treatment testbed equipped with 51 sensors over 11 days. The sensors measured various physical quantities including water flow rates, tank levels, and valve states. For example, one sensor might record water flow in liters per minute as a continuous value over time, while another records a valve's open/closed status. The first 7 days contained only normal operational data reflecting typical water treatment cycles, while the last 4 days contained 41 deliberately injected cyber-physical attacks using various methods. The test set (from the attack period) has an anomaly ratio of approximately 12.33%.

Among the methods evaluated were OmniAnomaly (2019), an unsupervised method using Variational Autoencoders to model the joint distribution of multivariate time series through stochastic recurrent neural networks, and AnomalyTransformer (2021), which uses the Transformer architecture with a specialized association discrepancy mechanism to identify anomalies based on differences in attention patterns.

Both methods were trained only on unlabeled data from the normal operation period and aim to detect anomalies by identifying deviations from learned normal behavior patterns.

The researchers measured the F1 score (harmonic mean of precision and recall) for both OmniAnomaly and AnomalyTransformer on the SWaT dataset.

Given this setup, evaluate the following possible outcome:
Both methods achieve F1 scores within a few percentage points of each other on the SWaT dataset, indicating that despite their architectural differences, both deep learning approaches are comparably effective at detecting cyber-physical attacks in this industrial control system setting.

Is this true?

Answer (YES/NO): YES